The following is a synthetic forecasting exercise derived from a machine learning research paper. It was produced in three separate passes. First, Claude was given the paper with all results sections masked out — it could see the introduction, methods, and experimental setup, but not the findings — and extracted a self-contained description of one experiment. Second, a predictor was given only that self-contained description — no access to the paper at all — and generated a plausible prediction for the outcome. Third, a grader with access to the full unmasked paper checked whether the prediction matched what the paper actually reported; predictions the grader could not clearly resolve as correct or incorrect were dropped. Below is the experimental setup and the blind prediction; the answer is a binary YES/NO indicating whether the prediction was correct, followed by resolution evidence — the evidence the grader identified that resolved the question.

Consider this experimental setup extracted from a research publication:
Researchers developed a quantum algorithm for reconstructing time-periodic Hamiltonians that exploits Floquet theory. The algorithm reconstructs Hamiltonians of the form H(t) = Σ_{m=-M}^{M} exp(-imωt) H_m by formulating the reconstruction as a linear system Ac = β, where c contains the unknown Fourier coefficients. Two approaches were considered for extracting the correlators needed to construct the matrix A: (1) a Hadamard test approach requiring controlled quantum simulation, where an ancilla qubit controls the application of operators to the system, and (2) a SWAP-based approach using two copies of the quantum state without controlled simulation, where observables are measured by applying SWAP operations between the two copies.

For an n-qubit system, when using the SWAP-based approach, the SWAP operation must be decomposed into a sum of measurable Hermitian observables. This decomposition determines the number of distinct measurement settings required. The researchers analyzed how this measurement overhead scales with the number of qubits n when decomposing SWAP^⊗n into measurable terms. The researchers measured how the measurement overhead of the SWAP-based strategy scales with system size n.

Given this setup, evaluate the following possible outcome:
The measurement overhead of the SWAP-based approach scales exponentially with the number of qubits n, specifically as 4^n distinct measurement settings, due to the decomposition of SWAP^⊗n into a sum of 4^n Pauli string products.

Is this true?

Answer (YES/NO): NO